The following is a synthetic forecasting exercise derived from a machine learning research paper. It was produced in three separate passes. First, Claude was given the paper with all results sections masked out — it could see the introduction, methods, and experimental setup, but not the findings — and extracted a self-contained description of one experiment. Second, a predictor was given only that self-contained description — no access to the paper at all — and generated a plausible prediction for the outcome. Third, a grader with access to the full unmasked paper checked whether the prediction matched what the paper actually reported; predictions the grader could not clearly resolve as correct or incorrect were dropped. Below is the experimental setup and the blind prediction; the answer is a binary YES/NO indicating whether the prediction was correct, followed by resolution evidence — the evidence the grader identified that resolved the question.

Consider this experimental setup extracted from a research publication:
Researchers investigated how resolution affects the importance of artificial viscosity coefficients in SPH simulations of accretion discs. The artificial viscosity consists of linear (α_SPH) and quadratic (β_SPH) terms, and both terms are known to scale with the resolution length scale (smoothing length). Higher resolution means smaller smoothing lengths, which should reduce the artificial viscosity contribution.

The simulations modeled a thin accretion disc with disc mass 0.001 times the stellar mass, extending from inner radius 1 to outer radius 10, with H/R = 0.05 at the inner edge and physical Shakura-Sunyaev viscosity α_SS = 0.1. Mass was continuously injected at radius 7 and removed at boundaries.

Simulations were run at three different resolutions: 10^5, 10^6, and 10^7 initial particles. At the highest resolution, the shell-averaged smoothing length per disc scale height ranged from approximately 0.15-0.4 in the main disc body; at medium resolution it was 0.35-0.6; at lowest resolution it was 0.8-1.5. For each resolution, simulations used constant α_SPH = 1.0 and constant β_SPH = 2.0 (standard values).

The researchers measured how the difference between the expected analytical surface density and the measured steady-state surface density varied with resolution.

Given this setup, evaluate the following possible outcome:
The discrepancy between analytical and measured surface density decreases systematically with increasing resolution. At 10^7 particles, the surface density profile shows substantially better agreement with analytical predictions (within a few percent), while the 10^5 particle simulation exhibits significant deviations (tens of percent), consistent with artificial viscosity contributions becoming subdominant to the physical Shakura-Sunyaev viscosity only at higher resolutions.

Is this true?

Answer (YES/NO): NO